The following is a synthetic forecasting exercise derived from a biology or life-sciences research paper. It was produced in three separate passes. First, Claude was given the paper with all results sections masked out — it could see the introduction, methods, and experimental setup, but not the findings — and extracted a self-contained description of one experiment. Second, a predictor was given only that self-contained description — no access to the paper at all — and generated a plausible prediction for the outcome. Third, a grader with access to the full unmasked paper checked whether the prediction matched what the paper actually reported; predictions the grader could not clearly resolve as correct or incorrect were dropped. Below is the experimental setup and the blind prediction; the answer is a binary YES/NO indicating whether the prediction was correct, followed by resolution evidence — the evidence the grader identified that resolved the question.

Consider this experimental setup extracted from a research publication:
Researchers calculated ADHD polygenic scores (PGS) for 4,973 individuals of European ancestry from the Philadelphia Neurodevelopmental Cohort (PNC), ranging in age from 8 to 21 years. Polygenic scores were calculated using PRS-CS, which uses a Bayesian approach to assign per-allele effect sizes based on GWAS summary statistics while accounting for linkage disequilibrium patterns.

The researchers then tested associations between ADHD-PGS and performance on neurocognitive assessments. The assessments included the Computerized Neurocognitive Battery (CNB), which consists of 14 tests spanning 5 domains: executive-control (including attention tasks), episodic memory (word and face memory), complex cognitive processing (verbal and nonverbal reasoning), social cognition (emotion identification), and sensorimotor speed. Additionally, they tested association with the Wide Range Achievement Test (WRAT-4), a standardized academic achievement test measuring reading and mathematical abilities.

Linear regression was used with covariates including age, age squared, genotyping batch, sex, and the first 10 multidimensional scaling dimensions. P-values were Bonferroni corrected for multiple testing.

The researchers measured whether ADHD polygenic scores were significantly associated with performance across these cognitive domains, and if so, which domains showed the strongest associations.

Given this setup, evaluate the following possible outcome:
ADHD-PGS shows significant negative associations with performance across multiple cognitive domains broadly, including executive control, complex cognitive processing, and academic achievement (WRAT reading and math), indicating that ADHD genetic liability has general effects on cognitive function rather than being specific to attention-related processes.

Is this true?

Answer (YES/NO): YES